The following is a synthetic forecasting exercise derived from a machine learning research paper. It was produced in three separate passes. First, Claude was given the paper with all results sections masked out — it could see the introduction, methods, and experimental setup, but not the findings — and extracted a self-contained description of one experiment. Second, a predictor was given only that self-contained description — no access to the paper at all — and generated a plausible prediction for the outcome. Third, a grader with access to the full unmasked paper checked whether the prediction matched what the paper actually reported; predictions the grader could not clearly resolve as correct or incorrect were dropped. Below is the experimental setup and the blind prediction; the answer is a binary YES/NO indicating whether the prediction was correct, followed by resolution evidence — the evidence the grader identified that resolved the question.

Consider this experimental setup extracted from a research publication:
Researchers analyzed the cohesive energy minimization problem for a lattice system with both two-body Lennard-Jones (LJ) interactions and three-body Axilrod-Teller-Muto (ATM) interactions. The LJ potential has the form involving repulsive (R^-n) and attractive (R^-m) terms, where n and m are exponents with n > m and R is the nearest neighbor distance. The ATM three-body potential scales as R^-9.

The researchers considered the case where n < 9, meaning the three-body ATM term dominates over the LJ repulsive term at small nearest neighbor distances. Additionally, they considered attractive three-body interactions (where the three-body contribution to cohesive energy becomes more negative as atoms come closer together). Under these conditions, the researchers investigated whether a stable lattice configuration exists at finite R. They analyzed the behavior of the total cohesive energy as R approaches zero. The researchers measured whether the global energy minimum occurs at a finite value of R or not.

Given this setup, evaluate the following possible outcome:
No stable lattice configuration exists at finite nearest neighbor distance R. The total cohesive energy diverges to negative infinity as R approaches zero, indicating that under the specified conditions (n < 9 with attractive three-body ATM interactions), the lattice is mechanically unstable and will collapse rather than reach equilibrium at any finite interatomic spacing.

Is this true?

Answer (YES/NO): NO